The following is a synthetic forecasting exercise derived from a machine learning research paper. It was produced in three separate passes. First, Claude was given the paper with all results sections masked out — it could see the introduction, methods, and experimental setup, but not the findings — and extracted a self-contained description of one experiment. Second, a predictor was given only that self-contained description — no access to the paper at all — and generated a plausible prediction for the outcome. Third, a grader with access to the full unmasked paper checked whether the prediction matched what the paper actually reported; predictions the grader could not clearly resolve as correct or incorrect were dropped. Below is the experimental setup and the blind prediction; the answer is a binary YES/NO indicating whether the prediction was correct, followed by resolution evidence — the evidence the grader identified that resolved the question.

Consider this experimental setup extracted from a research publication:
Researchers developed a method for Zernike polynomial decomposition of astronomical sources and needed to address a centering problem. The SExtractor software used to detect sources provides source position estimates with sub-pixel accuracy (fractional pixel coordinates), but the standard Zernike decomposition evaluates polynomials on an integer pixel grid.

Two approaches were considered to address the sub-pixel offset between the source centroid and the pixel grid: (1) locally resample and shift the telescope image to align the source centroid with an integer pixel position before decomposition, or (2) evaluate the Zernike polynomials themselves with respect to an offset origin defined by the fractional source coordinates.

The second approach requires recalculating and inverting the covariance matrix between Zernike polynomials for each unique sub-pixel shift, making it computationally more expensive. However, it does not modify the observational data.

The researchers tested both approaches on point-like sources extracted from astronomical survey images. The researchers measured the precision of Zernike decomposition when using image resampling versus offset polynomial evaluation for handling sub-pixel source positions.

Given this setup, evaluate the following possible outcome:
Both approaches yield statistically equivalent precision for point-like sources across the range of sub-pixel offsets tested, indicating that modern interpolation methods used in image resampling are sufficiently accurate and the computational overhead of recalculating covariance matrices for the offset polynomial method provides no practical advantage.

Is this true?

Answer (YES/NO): NO